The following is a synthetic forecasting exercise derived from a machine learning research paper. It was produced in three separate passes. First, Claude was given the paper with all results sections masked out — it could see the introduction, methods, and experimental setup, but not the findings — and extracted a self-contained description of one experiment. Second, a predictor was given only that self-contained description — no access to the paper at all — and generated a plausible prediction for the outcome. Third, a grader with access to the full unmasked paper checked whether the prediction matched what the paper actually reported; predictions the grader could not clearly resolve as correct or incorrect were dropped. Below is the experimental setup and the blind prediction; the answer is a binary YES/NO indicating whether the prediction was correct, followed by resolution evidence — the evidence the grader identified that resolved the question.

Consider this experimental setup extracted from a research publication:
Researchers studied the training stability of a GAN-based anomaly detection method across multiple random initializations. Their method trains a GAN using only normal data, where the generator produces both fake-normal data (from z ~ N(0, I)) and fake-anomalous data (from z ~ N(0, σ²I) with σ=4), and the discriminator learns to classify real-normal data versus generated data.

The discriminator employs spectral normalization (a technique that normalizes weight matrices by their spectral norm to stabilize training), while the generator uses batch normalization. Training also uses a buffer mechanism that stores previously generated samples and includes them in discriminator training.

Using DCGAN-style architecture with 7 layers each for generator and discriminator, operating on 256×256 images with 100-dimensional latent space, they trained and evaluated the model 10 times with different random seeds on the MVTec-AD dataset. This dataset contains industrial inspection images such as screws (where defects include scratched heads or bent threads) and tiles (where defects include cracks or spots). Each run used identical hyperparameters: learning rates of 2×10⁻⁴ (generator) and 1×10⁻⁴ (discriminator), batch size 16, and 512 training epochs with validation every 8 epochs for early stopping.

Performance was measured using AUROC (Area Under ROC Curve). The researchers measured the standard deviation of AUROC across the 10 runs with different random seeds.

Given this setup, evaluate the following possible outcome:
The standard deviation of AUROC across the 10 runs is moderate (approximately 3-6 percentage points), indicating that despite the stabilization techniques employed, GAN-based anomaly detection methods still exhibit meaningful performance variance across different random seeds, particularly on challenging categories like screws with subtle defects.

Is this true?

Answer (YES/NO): NO